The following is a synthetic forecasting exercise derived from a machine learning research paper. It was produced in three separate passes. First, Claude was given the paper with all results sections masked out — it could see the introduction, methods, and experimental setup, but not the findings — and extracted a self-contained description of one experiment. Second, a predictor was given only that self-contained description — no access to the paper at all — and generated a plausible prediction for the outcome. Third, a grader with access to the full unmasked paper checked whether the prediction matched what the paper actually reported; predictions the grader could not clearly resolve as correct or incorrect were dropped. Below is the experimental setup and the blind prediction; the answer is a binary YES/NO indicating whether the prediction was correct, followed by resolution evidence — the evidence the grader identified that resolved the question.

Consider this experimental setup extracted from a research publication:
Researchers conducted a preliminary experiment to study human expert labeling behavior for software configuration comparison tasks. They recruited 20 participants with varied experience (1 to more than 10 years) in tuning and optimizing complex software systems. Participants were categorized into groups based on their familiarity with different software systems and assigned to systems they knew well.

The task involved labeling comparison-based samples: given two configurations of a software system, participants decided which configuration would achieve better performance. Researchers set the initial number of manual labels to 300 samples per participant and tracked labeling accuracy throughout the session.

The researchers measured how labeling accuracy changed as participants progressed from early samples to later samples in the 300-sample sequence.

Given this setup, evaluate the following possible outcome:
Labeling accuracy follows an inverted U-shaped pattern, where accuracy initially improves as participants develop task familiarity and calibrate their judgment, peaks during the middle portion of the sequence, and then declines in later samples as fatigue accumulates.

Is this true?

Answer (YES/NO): NO